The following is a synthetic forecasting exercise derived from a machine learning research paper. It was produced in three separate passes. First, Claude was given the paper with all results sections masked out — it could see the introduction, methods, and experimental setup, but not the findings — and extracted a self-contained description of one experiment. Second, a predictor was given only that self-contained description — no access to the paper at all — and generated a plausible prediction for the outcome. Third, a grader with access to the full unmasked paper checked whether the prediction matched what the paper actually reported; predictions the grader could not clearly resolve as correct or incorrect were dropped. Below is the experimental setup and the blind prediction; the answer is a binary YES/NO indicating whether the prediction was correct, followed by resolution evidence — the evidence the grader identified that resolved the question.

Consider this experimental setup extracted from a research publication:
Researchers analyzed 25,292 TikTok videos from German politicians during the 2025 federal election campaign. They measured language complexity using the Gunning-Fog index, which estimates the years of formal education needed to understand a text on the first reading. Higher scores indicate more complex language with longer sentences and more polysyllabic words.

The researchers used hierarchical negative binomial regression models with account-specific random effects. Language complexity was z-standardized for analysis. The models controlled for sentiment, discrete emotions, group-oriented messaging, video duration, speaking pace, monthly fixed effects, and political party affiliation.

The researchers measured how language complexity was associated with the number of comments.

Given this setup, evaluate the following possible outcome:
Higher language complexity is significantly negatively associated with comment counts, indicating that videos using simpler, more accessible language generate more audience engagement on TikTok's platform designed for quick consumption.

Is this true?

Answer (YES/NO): NO